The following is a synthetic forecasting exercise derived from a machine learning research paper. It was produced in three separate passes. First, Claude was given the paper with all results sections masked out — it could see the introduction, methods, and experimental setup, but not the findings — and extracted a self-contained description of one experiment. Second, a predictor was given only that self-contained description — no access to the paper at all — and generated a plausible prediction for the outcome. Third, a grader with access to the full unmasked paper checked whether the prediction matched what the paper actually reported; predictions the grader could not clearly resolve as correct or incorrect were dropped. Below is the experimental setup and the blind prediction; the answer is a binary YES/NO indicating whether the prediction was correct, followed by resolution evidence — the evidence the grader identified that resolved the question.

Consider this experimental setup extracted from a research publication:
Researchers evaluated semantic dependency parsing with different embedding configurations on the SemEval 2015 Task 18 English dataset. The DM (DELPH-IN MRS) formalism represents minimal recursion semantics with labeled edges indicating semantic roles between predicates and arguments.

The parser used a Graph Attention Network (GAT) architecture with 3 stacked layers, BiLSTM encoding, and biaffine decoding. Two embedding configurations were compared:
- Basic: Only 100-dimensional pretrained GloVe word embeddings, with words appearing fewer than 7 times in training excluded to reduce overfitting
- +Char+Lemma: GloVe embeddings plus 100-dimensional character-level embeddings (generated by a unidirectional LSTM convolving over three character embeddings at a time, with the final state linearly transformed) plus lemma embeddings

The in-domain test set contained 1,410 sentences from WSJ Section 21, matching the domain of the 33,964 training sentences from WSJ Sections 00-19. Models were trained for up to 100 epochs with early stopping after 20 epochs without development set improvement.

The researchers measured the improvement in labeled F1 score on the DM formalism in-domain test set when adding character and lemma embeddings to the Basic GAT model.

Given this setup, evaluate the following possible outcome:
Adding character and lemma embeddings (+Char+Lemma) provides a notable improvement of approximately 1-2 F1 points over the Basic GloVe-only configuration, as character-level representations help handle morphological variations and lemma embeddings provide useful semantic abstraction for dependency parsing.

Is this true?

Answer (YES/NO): YES